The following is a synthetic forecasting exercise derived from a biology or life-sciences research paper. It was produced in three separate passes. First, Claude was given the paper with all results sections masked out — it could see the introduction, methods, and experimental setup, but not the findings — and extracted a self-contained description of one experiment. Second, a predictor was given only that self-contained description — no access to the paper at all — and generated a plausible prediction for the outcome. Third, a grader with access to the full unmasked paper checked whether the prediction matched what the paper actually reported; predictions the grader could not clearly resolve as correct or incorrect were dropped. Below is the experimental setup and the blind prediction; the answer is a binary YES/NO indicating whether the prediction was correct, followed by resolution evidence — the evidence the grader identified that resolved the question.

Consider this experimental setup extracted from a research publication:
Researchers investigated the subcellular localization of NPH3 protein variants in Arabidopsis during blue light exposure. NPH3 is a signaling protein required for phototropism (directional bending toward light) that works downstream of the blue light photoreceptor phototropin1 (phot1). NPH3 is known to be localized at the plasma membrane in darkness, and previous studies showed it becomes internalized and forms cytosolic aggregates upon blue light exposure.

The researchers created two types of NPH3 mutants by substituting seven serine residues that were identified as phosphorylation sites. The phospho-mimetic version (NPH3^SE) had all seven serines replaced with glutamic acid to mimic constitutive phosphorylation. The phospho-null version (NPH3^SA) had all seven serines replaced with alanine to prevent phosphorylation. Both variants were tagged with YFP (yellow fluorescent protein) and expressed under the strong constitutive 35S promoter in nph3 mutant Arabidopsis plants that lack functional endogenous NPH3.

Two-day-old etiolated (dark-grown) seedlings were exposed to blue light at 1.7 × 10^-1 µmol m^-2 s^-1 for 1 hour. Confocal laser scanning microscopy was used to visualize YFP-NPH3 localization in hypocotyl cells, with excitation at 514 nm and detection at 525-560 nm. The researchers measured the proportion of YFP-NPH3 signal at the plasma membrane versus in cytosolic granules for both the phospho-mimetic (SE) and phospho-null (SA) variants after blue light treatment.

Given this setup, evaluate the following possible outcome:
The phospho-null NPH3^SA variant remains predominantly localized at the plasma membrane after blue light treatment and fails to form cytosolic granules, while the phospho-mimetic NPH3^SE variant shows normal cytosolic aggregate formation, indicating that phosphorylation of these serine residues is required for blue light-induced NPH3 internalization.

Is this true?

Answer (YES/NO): NO